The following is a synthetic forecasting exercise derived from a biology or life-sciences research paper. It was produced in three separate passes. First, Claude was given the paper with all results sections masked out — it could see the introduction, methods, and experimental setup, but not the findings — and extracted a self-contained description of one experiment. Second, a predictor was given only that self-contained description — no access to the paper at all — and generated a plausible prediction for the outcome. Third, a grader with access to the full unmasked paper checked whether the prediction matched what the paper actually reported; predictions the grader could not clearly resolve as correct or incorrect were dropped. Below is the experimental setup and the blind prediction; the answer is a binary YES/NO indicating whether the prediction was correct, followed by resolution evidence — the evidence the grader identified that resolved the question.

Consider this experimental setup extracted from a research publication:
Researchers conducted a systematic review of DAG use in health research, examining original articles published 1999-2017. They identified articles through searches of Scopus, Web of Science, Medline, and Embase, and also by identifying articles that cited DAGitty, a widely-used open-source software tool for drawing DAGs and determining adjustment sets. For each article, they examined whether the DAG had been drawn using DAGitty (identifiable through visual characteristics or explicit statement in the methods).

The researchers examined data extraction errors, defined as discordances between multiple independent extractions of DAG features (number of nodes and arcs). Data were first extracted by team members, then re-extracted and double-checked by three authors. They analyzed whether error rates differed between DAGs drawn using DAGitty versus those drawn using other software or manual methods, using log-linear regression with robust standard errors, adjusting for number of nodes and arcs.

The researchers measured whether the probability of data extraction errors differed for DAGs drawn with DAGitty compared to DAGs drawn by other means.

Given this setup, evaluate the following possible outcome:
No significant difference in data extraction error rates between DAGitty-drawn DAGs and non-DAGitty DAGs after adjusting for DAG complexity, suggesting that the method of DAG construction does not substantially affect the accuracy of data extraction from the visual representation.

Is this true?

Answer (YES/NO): NO